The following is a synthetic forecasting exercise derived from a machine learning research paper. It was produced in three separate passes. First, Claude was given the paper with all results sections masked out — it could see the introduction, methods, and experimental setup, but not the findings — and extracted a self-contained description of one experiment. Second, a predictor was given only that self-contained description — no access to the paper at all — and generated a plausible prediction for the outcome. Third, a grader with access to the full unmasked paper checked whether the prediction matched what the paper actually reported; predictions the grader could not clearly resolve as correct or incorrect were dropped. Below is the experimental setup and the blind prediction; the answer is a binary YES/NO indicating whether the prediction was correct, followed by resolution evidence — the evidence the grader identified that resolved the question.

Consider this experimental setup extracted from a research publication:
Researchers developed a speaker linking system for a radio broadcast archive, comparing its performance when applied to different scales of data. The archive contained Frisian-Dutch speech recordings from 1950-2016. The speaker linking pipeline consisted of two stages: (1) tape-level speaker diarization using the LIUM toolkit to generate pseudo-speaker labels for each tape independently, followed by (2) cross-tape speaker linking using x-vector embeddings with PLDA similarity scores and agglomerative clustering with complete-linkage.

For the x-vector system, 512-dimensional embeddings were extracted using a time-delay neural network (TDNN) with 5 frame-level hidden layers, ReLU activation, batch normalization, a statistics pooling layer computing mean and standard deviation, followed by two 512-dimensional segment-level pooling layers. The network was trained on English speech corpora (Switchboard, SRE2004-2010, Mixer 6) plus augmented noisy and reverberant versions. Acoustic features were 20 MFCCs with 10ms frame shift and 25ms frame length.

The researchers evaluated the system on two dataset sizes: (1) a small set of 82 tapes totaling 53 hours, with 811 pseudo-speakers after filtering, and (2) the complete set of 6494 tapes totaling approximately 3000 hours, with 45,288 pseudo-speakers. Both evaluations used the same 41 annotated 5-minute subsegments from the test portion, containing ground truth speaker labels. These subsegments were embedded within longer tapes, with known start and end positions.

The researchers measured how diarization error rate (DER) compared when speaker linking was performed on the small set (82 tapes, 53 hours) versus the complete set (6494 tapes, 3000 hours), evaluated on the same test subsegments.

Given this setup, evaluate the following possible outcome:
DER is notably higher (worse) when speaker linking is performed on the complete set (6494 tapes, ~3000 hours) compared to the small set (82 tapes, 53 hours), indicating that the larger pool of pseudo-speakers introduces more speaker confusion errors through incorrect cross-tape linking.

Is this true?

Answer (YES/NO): YES